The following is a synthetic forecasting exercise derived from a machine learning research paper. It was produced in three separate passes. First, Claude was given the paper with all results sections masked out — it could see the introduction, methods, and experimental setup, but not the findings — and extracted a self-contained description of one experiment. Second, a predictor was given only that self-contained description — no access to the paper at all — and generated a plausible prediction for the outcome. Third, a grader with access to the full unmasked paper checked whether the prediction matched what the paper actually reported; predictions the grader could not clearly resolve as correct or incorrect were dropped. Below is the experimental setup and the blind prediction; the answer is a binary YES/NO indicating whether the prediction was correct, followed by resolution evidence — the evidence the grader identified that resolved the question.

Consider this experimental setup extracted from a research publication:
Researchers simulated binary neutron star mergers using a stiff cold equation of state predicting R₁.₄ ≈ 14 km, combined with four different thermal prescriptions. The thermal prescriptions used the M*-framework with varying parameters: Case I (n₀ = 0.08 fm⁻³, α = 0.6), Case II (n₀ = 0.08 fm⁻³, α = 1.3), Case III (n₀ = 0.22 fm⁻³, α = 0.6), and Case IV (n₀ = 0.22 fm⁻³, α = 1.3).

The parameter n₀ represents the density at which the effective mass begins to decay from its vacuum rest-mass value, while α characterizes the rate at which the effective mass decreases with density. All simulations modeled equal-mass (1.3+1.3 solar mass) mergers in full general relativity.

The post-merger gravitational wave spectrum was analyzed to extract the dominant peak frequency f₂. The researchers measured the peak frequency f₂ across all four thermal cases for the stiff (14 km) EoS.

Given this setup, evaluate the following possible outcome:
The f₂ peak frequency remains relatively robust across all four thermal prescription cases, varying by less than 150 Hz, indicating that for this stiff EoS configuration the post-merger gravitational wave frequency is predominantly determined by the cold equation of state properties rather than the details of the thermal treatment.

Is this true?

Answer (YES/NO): YES